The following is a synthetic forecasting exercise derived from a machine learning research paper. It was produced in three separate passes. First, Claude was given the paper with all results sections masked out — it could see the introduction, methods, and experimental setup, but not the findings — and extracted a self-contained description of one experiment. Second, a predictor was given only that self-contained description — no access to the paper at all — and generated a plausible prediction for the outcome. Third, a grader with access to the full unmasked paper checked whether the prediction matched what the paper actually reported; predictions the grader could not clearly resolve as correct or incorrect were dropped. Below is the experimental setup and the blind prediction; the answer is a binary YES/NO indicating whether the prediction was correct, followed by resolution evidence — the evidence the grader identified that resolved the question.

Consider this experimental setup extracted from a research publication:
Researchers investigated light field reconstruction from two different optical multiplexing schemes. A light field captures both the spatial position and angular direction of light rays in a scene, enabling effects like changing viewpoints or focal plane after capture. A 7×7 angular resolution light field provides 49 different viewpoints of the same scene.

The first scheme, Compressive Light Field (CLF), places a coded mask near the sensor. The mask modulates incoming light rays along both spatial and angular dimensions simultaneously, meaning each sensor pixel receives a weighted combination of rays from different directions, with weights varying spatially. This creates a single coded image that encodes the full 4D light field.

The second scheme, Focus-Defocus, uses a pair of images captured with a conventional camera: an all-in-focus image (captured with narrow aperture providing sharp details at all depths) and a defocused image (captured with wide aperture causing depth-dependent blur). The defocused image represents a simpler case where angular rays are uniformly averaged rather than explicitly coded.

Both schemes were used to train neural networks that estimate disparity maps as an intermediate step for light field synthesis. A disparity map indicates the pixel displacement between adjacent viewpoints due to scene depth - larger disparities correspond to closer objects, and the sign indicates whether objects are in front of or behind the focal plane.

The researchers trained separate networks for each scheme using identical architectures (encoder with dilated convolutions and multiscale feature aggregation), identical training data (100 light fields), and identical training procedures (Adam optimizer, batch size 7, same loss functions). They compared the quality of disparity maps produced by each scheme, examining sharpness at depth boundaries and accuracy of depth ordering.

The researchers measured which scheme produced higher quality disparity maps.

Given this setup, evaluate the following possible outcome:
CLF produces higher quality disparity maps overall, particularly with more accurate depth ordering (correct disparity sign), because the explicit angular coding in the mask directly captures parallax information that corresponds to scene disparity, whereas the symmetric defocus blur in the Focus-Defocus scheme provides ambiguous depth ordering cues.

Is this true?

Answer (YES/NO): NO